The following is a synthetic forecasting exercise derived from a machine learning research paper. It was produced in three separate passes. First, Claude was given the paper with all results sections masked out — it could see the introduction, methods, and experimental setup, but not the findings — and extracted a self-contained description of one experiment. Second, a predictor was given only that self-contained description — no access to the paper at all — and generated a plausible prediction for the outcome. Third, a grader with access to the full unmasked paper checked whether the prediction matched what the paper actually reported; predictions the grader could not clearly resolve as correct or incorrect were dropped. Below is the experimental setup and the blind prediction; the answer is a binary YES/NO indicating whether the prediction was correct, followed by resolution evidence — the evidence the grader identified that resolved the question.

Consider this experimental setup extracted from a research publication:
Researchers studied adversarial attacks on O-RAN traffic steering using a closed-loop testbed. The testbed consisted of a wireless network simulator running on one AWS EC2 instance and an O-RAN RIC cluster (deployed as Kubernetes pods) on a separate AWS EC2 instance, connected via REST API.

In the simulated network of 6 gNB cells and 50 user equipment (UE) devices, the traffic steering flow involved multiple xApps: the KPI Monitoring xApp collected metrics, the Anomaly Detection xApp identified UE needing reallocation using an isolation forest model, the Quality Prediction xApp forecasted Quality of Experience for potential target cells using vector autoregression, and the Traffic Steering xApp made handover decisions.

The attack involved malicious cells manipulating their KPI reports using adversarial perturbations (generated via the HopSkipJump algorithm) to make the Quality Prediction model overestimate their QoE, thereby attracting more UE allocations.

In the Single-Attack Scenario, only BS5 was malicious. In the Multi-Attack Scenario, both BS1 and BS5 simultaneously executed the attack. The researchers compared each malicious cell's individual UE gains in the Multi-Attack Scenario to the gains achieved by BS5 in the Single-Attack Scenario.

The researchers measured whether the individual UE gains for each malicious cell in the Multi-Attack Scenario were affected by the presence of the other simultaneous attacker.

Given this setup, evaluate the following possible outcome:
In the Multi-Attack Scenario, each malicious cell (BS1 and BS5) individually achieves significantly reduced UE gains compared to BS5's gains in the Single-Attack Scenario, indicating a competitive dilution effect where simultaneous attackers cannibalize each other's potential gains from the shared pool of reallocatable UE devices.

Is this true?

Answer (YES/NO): NO